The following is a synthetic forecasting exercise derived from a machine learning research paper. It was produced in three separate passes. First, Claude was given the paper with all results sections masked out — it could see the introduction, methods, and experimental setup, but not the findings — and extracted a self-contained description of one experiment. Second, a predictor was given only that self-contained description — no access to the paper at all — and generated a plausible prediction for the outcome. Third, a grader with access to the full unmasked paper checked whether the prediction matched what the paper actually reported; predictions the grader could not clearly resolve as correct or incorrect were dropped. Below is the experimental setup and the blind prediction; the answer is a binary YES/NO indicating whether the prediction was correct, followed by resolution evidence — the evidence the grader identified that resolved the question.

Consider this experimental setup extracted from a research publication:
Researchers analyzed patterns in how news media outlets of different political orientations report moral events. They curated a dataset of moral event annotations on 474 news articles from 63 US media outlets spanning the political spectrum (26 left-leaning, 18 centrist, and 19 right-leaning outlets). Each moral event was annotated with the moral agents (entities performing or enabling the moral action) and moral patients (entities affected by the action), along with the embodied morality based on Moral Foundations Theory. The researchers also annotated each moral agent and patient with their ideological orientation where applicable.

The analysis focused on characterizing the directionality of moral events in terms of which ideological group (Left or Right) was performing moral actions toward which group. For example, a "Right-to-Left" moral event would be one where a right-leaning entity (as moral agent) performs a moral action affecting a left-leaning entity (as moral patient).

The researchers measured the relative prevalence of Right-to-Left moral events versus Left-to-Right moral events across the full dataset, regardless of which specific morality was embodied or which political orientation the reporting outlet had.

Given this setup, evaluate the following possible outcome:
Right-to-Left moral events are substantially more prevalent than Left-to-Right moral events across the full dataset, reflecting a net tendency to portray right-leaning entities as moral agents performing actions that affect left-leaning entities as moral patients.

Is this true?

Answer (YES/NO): YES